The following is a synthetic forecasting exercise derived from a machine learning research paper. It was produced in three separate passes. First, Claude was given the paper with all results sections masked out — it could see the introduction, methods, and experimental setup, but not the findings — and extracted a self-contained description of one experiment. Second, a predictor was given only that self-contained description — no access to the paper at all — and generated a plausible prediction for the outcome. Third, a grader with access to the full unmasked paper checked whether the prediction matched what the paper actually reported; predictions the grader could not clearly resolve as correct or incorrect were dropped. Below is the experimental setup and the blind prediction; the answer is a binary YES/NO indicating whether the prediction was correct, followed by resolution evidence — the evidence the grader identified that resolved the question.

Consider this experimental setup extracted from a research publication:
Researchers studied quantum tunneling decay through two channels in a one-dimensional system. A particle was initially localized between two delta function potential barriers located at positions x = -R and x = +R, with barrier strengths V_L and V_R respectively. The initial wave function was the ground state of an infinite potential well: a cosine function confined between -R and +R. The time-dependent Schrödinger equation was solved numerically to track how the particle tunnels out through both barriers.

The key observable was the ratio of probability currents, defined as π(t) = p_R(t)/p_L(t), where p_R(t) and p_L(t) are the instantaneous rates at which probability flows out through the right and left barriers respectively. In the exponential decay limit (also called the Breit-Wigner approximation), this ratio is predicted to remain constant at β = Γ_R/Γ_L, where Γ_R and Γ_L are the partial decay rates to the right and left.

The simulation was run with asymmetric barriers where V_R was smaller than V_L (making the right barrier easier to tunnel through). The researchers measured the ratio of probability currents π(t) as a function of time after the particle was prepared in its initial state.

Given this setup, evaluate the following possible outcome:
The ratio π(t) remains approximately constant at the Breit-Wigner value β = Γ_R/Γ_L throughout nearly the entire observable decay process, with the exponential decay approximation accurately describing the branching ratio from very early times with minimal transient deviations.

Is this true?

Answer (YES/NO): NO